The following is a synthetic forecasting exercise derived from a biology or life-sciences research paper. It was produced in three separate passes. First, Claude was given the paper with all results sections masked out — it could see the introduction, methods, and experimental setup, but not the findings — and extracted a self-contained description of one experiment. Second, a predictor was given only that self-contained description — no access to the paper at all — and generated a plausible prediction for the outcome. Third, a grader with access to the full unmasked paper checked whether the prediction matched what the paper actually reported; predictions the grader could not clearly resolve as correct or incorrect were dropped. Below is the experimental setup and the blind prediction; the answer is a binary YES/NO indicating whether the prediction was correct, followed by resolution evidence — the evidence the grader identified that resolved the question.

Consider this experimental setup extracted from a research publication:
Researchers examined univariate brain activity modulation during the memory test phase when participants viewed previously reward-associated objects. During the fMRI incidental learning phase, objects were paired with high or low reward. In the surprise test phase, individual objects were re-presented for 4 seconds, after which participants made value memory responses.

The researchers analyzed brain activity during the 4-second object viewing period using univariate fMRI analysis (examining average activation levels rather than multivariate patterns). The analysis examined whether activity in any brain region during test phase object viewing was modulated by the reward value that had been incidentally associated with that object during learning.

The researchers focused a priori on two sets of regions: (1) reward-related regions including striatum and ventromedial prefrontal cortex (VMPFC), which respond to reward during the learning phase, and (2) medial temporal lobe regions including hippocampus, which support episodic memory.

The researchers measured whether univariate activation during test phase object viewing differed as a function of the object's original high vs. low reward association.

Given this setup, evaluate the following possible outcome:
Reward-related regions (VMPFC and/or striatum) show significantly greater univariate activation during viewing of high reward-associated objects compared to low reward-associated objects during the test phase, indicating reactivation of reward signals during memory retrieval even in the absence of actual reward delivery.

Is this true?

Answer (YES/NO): YES